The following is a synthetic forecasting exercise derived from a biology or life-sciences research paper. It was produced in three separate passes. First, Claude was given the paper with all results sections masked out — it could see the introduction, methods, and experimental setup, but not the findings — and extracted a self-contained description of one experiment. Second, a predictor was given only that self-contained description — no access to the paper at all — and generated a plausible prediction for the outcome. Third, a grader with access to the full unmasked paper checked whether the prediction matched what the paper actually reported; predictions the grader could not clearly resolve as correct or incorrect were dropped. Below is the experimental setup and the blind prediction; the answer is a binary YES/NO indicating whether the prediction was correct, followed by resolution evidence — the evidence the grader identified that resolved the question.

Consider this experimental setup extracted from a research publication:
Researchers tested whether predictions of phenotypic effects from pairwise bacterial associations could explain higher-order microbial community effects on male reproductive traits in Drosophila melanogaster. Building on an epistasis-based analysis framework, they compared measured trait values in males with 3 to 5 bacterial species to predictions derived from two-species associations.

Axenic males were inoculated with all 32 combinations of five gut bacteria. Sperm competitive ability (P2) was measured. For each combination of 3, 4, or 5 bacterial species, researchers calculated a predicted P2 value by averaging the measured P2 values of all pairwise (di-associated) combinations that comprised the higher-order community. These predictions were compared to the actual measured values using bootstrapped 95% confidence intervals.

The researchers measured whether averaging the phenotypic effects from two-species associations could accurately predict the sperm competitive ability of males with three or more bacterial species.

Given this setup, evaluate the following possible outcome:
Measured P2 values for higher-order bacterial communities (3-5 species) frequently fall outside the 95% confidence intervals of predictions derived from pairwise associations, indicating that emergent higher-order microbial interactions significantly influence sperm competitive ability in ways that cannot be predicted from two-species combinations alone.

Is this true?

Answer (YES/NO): YES